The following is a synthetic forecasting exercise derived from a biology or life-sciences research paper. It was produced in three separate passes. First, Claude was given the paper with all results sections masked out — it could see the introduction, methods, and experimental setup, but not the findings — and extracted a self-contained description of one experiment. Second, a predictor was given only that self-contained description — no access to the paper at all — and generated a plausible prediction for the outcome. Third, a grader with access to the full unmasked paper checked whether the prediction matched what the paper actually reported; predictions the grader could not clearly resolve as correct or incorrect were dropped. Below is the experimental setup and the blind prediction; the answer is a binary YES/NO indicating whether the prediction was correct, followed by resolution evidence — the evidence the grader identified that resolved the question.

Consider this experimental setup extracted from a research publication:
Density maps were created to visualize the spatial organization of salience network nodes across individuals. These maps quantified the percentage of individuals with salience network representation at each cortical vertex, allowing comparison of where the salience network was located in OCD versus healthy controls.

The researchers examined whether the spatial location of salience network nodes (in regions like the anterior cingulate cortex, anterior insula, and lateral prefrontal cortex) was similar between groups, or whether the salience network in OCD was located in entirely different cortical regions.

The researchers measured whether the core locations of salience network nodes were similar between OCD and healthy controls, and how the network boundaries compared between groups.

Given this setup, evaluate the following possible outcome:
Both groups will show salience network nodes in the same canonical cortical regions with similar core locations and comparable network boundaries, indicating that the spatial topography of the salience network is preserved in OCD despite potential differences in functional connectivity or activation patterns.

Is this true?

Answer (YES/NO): NO